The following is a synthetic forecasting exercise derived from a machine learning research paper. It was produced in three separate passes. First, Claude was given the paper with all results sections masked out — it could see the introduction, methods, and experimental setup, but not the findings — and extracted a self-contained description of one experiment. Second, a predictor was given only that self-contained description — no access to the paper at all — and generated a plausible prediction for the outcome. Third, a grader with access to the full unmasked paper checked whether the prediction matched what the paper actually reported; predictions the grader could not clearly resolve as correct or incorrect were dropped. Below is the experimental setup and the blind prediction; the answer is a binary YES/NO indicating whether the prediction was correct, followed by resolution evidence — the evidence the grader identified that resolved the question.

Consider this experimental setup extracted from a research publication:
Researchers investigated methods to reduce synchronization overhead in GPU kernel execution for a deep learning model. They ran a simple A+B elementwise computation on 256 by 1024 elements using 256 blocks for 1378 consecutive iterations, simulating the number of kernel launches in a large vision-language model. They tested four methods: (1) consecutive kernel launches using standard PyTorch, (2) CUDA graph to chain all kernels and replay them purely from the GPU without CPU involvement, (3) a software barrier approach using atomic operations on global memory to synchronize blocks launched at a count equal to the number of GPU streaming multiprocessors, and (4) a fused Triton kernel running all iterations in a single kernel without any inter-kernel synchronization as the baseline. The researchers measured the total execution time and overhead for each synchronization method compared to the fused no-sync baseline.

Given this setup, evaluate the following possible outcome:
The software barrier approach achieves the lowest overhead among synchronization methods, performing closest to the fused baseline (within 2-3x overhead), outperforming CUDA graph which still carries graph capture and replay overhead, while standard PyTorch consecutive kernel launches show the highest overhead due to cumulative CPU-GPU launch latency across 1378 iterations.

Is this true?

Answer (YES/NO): YES